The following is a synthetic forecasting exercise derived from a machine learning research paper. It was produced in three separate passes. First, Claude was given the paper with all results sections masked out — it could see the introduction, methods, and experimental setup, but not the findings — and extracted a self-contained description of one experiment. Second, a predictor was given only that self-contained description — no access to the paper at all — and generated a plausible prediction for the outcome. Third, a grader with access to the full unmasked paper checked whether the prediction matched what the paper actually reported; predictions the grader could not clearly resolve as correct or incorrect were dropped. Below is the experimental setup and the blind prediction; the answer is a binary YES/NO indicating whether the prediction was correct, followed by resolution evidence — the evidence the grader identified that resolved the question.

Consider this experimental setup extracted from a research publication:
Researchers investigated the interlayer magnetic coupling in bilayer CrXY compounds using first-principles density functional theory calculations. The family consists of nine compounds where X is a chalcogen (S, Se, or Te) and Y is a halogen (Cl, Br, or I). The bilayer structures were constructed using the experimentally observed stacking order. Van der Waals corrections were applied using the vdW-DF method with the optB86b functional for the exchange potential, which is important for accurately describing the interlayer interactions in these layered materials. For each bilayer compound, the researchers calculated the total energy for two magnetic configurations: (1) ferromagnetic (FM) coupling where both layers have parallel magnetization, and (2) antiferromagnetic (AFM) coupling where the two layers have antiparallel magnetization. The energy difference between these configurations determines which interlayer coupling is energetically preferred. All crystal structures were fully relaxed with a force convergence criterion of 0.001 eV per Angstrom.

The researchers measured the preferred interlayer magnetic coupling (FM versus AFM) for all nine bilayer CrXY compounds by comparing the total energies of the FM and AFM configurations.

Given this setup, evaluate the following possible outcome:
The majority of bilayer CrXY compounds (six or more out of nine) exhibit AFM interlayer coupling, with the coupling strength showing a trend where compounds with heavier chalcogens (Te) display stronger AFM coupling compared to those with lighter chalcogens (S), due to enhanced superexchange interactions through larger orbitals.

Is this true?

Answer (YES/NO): NO